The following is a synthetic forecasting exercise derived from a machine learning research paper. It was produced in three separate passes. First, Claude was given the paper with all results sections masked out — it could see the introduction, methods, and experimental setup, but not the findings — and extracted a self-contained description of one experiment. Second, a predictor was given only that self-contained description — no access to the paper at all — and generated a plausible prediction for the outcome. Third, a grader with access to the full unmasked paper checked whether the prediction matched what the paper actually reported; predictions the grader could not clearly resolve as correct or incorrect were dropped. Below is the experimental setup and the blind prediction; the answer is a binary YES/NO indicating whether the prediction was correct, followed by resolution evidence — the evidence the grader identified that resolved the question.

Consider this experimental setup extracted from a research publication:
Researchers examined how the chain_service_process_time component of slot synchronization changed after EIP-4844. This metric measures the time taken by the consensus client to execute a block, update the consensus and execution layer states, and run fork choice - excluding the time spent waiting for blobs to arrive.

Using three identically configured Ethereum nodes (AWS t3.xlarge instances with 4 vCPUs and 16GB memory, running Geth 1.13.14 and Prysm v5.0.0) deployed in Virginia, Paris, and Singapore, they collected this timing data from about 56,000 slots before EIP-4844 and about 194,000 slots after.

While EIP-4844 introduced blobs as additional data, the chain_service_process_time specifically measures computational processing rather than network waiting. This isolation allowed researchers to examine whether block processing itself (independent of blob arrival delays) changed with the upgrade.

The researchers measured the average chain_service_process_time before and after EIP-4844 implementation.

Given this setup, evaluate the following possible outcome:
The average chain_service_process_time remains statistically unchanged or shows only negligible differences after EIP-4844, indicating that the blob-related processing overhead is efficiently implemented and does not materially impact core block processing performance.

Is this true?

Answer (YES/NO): NO